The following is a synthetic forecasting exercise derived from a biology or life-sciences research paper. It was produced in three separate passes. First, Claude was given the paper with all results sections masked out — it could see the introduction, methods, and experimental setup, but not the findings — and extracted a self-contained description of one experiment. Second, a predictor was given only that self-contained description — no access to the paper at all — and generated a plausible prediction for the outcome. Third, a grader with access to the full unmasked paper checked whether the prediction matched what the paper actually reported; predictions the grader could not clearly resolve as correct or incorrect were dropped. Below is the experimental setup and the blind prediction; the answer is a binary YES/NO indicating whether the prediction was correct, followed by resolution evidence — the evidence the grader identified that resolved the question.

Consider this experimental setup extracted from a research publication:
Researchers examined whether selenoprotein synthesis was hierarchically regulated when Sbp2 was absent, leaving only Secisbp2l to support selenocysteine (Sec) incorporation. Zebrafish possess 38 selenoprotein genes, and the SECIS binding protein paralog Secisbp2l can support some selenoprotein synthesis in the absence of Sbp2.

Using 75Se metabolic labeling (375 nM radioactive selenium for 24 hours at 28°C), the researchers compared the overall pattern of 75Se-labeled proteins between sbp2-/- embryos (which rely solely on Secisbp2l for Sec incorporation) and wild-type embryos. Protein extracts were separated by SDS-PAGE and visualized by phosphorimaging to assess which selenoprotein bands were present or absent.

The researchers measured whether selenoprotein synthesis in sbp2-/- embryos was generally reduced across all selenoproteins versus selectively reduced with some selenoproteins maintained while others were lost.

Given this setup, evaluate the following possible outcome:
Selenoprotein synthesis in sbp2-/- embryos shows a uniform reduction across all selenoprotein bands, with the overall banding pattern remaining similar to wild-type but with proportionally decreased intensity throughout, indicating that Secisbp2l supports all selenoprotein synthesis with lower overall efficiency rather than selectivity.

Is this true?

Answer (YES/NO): NO